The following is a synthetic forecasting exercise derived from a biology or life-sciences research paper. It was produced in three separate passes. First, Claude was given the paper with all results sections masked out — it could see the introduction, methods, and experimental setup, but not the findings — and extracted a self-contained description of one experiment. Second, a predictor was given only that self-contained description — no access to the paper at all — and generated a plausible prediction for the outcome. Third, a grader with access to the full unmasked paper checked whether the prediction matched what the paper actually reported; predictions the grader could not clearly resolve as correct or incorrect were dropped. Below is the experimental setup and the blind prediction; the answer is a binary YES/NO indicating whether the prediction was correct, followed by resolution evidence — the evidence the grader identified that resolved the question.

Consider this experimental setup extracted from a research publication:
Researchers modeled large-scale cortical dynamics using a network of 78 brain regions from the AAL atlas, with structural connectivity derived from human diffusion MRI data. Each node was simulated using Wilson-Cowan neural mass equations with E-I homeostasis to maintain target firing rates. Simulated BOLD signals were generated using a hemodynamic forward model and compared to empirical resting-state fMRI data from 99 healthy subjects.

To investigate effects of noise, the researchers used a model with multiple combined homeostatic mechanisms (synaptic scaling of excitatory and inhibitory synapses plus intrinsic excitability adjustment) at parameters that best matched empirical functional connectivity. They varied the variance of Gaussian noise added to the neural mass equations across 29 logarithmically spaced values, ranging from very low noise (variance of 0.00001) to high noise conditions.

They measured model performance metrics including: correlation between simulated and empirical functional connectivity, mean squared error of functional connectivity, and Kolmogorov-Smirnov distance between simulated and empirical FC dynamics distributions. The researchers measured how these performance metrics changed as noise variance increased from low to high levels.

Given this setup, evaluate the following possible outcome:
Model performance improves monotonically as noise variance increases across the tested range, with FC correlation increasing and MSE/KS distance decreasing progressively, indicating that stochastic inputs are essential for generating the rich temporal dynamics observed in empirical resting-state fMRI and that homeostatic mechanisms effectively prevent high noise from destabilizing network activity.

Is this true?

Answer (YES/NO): NO